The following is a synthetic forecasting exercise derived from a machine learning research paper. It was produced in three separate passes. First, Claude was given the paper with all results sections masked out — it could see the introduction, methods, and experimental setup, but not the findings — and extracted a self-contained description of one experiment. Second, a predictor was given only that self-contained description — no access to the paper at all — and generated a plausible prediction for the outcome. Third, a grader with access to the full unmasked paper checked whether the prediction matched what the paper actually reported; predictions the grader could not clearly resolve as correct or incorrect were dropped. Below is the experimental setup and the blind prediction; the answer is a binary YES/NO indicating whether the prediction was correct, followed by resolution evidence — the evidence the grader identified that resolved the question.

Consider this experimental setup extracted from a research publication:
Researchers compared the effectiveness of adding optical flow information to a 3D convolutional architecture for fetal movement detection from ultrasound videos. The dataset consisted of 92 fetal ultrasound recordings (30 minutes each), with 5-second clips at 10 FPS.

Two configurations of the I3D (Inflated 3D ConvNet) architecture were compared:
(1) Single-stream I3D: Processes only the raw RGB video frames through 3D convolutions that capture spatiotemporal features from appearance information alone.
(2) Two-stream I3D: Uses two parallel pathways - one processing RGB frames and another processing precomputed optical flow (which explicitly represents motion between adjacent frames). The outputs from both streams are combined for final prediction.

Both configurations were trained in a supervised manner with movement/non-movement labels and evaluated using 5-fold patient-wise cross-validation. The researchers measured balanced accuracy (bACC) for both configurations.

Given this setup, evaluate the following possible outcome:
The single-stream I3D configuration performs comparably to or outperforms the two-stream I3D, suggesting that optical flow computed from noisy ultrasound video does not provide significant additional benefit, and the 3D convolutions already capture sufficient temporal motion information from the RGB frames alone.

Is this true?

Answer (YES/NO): NO